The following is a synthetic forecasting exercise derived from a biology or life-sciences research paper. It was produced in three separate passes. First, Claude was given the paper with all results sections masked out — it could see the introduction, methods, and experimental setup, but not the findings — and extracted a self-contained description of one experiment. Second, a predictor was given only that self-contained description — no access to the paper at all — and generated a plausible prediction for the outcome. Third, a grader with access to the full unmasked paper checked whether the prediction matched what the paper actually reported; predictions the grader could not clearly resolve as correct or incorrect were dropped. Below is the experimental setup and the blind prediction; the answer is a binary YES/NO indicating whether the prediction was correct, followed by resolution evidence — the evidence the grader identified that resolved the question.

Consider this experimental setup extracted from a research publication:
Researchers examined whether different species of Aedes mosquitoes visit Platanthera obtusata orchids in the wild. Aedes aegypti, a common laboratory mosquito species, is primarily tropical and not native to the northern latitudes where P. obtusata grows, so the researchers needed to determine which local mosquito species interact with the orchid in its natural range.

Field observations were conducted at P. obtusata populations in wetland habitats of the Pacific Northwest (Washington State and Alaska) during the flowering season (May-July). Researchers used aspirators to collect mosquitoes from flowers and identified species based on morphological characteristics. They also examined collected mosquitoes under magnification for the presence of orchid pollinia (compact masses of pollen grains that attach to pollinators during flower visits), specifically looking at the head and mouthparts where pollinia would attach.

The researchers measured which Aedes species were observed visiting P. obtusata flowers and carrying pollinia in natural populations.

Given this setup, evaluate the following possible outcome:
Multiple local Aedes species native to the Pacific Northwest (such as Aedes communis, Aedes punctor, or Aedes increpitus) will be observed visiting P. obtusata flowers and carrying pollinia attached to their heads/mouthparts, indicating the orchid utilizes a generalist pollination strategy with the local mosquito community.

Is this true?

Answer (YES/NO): YES